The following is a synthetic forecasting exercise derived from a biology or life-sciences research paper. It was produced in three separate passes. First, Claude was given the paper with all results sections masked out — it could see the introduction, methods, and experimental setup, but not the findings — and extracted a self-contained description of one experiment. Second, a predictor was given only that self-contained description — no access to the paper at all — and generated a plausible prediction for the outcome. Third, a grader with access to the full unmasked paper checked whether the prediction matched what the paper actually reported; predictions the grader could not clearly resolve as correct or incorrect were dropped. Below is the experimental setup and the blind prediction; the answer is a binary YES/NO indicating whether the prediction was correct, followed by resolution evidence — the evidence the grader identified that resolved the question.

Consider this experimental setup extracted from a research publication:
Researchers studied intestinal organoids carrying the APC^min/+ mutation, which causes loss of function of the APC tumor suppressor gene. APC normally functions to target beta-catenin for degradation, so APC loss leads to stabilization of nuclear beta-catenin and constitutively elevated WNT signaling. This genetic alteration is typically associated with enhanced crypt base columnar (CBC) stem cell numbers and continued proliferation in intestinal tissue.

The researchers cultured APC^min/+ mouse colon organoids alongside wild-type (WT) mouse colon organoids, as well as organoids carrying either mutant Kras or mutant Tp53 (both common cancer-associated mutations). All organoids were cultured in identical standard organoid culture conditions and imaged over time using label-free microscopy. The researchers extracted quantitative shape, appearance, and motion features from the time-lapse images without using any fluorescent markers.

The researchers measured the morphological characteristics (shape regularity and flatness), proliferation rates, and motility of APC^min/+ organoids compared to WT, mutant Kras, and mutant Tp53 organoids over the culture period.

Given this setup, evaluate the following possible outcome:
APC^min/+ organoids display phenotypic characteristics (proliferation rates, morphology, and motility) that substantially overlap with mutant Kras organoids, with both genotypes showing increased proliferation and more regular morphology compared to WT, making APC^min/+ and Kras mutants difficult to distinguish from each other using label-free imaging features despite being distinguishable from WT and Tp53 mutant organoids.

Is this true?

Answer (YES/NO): NO